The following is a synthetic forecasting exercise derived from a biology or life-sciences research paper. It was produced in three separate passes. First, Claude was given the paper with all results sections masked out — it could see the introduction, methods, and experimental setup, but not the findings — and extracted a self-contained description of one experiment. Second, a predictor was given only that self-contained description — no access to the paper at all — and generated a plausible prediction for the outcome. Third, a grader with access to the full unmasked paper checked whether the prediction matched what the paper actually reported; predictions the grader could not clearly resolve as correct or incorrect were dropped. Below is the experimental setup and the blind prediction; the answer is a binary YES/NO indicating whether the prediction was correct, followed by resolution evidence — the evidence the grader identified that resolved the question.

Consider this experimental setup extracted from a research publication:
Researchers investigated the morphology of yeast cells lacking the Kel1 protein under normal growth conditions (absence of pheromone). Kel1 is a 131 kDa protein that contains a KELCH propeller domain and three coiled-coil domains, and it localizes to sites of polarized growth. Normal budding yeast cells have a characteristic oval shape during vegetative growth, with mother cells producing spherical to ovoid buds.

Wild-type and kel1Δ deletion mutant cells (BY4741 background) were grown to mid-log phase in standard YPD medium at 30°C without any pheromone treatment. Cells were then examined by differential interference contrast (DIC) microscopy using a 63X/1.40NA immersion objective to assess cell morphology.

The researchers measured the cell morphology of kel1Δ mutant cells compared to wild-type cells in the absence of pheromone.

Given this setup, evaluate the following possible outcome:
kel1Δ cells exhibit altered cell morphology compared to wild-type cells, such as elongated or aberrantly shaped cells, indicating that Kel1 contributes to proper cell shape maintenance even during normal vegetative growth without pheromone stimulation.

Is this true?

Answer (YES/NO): YES